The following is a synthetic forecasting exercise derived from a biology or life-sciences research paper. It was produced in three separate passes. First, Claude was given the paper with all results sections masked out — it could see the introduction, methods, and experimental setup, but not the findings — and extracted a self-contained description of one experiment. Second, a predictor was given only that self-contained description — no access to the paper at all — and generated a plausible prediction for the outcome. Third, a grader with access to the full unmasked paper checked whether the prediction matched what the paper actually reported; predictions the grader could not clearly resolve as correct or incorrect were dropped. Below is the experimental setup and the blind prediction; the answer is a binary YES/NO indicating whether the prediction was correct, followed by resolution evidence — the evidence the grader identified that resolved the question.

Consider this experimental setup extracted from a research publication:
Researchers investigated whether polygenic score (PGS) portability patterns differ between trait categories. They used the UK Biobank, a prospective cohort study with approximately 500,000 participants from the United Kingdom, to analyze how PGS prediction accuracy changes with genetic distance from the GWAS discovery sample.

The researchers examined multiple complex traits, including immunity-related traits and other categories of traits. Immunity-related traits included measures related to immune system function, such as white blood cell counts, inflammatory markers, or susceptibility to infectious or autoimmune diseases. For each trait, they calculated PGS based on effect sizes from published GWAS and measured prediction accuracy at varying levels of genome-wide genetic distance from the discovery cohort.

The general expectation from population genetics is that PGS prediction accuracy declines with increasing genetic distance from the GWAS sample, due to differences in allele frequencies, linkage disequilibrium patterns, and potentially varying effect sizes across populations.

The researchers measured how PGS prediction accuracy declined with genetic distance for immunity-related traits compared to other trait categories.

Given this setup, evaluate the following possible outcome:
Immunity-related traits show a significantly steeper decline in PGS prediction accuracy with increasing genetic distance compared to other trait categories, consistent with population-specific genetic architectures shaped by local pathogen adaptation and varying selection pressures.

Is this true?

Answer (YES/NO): YES